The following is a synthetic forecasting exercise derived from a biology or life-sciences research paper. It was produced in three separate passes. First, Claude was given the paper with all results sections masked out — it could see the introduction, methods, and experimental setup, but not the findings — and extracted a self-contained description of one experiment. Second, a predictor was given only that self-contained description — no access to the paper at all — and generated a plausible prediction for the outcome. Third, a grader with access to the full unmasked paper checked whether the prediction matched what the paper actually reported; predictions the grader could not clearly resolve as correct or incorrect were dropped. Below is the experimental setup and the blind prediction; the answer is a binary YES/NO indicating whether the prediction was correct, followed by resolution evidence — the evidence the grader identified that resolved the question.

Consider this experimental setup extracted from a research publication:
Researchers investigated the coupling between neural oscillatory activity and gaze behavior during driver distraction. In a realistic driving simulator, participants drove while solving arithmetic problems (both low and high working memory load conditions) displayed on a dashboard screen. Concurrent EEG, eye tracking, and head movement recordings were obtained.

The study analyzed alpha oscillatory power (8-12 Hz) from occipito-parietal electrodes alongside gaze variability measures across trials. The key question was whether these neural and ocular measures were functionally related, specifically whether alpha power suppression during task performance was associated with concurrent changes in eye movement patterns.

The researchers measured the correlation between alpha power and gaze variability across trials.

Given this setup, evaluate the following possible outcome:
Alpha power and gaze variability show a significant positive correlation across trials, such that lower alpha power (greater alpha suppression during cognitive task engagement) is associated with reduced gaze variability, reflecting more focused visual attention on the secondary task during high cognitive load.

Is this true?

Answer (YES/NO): NO